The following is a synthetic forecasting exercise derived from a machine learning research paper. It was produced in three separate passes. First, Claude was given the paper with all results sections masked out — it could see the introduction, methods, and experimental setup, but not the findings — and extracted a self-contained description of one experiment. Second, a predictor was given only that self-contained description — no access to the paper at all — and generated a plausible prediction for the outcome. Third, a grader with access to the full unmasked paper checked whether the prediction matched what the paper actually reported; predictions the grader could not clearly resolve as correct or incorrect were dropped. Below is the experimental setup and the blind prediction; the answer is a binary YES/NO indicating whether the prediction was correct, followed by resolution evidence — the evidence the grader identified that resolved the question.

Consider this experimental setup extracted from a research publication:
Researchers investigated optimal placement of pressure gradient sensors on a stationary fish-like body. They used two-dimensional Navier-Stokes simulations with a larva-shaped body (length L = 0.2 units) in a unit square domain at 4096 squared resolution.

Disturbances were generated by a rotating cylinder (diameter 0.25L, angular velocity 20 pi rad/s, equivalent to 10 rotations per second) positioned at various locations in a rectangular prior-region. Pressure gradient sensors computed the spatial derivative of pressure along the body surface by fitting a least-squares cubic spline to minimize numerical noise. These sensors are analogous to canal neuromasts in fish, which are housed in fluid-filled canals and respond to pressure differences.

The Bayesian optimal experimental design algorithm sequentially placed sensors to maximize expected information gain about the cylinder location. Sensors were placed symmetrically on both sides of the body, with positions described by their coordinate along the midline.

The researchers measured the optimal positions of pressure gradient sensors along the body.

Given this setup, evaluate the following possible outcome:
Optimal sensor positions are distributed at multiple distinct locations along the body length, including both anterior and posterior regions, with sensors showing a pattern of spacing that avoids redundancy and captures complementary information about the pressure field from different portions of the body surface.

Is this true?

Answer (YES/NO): YES